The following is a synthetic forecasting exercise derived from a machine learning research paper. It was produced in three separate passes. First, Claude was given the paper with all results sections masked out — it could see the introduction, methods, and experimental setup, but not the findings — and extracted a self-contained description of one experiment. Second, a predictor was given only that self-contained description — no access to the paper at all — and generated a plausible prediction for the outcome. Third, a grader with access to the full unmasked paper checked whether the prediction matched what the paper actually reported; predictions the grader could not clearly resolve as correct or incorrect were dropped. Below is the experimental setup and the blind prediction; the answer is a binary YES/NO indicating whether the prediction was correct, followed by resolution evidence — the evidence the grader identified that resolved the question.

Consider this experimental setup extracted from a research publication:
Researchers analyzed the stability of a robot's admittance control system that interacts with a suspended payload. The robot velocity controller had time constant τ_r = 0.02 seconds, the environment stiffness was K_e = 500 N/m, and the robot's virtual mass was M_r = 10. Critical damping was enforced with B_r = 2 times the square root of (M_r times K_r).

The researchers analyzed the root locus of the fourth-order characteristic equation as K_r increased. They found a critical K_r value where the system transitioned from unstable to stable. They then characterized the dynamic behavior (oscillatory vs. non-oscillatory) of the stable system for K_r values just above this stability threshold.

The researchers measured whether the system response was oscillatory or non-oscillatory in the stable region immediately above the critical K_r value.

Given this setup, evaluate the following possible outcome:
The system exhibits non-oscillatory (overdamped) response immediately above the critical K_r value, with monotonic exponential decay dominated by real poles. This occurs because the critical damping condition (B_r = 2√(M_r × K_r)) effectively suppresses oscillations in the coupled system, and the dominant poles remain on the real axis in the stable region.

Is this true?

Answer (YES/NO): NO